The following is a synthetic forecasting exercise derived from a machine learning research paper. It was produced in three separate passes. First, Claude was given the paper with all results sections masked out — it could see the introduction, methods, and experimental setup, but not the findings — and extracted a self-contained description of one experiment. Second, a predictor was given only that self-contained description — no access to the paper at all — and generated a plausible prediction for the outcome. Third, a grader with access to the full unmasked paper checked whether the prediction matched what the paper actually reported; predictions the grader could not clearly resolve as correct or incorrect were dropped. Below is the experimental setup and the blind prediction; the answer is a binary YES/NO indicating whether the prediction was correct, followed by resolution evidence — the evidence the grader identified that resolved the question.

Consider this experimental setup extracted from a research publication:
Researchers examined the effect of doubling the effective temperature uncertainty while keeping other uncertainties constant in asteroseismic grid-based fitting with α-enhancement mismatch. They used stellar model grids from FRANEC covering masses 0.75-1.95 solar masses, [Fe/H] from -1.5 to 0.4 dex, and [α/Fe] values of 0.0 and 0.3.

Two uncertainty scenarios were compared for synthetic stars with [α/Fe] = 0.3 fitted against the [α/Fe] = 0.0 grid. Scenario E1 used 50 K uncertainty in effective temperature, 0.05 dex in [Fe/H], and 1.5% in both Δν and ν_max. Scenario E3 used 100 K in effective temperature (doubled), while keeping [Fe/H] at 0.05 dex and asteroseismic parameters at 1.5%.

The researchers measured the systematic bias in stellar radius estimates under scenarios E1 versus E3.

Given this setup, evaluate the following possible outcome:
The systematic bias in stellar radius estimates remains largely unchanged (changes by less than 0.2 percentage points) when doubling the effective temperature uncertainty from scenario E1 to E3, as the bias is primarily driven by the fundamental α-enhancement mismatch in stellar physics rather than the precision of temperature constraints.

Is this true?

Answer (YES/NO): NO